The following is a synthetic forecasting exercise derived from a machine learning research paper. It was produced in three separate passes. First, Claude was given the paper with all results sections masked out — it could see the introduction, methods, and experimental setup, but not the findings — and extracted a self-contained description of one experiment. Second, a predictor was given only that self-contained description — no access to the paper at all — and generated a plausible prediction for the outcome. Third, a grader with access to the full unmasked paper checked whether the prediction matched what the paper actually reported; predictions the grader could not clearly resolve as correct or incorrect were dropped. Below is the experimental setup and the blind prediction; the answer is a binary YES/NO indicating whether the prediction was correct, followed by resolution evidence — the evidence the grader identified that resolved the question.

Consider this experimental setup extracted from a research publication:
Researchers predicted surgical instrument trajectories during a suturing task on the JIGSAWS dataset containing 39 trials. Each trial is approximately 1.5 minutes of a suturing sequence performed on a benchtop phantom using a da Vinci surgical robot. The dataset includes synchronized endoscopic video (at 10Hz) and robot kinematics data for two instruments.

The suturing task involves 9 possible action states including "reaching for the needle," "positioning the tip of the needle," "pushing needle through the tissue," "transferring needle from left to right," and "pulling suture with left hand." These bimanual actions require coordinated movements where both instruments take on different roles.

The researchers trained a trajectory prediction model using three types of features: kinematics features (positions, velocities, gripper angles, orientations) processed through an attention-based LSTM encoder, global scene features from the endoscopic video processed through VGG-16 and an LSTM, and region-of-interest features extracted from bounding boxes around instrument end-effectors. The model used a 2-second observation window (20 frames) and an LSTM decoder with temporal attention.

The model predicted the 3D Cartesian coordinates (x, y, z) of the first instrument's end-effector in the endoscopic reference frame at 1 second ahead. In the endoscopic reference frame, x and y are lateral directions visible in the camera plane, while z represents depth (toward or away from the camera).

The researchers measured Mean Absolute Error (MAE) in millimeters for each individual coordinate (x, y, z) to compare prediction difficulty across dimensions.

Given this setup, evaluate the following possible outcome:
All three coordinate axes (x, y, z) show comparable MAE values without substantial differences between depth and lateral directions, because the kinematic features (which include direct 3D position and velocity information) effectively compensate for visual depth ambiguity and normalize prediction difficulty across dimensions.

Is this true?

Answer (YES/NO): NO